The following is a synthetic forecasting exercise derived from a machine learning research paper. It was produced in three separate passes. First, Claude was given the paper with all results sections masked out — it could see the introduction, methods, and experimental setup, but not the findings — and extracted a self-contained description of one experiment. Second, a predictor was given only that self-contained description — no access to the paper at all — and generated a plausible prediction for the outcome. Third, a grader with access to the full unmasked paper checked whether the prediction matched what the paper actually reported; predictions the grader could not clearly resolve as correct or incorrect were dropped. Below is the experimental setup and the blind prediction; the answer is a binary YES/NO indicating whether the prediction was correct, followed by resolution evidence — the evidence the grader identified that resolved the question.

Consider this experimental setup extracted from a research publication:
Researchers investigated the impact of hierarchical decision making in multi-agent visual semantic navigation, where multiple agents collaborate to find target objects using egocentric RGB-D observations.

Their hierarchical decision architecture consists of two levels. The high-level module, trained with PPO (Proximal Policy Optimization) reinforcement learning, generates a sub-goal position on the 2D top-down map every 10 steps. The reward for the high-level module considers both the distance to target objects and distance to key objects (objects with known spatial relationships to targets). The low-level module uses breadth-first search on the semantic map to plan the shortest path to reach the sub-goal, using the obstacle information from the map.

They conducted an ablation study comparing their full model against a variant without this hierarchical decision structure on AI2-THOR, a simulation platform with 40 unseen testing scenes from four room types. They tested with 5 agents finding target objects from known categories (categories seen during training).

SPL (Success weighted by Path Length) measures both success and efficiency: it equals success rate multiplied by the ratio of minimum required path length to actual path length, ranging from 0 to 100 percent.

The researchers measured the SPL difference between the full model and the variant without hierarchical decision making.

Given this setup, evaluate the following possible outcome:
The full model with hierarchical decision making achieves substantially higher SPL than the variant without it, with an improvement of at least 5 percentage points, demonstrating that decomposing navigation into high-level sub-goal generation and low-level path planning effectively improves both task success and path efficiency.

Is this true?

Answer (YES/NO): YES